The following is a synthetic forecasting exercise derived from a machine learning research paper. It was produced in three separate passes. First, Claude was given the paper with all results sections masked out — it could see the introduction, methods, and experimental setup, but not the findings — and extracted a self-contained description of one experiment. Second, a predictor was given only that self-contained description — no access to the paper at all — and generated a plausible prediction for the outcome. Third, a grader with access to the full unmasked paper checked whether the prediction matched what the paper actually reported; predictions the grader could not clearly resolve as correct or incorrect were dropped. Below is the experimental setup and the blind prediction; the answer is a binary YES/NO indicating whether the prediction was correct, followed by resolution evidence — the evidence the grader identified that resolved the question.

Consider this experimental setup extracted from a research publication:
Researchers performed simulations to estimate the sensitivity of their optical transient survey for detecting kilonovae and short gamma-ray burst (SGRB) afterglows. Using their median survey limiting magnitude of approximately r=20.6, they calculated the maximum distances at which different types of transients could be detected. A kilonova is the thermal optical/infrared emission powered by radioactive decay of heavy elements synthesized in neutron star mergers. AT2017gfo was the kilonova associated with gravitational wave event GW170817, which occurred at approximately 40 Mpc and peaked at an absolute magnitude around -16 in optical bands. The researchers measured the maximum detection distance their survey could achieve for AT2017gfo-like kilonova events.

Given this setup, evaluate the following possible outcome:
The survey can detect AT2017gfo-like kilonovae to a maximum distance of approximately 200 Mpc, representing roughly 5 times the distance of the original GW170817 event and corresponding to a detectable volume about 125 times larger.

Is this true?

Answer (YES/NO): YES